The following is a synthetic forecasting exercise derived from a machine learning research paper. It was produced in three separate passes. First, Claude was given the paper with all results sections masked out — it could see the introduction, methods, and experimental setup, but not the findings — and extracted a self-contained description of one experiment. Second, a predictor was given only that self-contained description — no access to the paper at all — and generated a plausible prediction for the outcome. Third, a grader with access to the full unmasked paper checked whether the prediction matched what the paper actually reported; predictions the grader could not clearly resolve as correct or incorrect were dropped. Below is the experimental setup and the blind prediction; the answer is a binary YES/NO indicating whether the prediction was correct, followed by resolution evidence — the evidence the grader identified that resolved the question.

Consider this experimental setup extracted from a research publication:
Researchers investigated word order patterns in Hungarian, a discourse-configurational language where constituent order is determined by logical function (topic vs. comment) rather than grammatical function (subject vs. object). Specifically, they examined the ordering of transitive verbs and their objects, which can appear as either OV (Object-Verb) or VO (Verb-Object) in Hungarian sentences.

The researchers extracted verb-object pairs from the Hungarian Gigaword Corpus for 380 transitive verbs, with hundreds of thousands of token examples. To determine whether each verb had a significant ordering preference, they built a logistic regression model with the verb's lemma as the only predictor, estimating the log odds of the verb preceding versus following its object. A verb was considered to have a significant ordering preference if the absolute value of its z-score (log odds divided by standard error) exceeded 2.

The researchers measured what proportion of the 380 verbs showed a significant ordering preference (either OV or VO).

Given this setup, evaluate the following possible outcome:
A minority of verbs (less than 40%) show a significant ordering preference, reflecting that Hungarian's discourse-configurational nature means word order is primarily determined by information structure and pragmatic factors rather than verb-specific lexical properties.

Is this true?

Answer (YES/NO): NO